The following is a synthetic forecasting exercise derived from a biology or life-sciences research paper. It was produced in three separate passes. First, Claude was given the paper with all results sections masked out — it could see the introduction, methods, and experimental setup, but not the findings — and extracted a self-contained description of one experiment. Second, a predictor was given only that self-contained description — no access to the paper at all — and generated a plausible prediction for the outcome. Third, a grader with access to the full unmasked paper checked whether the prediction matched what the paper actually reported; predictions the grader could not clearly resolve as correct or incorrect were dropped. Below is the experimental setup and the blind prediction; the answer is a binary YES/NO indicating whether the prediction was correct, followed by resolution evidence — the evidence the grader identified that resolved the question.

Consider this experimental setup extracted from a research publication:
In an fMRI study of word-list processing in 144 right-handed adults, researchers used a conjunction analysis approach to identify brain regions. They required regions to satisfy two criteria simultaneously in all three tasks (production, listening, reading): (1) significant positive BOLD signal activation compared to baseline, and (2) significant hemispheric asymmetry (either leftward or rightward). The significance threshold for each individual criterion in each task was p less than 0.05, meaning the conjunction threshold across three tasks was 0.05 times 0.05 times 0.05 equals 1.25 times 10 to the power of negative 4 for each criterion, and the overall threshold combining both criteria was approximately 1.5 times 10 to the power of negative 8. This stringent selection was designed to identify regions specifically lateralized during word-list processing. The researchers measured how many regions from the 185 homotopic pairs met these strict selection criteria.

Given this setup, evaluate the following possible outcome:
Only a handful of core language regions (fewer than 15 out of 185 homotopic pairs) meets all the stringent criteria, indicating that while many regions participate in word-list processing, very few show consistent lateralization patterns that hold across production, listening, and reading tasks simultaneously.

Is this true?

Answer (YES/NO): NO